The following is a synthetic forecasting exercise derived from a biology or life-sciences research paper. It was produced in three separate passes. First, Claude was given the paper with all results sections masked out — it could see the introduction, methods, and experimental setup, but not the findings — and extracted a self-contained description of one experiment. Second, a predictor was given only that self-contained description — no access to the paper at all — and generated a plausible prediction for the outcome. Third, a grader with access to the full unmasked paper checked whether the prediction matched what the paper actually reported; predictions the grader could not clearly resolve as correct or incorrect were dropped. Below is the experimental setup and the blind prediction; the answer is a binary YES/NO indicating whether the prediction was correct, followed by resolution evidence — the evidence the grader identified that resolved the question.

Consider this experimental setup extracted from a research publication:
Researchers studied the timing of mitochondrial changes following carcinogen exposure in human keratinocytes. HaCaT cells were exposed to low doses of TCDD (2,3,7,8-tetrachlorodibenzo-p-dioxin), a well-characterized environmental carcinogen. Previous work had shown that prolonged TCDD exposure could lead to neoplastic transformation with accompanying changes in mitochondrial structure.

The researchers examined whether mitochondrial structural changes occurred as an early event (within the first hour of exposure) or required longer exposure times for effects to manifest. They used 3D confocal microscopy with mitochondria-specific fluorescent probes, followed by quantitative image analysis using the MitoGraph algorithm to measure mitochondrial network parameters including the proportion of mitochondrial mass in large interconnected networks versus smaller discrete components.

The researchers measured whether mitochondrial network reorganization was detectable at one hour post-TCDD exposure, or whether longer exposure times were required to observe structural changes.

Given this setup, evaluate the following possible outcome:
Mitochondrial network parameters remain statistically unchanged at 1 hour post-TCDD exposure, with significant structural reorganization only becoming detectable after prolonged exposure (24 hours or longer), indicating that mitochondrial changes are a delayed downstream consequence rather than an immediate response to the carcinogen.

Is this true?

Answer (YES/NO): NO